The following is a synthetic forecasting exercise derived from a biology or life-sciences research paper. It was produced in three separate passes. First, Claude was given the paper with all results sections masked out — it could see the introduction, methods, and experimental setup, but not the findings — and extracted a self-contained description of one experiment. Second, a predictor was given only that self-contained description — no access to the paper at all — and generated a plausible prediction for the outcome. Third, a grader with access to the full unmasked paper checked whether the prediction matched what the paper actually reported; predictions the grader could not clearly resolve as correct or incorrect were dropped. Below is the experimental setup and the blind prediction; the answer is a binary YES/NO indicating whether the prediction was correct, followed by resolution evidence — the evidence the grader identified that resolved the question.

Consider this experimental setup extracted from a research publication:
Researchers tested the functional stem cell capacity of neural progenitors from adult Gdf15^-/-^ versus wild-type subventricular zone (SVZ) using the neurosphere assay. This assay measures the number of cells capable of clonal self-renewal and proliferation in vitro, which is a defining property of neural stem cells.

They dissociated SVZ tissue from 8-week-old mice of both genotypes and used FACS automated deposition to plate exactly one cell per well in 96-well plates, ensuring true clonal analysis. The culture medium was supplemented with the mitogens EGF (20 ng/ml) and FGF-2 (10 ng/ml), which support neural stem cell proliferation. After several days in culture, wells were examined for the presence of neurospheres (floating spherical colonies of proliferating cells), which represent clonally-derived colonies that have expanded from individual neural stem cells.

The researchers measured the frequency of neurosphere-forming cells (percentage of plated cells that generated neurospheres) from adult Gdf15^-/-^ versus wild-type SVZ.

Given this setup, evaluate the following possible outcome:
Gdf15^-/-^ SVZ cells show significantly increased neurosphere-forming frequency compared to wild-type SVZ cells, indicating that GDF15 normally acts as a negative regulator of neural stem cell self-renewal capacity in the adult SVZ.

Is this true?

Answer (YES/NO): NO